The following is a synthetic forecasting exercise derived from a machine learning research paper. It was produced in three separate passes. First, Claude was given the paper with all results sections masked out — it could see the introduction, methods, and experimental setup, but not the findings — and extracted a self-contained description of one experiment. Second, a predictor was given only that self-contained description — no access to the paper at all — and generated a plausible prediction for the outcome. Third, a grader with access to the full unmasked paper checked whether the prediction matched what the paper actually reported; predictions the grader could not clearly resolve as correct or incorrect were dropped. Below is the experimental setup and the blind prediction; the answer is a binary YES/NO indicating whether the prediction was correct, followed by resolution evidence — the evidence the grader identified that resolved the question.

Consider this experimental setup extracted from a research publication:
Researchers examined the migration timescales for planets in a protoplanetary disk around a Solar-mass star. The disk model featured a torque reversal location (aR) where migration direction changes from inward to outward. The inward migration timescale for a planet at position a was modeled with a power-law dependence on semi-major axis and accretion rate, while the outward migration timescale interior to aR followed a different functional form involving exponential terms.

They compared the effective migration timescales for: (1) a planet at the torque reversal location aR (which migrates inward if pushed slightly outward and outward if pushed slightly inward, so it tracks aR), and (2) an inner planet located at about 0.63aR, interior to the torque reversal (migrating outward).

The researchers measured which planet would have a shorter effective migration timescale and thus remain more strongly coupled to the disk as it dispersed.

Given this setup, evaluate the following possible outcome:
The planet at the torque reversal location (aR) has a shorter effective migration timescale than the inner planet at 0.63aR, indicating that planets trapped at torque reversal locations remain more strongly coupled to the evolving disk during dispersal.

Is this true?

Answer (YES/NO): YES